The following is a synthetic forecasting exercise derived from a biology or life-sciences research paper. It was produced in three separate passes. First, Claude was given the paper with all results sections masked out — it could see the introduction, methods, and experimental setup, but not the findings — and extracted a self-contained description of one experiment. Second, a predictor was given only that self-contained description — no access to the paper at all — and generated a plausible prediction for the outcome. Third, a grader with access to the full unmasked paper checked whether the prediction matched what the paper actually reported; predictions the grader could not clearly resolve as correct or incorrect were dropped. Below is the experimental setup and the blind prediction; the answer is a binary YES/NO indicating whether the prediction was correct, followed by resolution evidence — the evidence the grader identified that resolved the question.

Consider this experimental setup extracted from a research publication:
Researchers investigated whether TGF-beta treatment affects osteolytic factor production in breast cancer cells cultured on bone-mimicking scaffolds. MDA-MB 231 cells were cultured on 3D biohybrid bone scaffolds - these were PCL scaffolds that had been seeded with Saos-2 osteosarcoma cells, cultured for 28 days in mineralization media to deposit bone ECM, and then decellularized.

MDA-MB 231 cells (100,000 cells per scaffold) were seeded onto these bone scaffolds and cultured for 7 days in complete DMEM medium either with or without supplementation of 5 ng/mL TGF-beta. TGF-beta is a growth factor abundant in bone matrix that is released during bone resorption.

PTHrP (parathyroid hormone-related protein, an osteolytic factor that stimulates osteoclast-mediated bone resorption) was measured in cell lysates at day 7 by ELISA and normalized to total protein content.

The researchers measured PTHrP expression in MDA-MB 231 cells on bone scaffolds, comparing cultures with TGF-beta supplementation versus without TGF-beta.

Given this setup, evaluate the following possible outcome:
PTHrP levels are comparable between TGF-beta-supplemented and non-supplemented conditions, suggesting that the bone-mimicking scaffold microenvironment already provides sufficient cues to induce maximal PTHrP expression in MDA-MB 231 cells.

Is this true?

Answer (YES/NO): NO